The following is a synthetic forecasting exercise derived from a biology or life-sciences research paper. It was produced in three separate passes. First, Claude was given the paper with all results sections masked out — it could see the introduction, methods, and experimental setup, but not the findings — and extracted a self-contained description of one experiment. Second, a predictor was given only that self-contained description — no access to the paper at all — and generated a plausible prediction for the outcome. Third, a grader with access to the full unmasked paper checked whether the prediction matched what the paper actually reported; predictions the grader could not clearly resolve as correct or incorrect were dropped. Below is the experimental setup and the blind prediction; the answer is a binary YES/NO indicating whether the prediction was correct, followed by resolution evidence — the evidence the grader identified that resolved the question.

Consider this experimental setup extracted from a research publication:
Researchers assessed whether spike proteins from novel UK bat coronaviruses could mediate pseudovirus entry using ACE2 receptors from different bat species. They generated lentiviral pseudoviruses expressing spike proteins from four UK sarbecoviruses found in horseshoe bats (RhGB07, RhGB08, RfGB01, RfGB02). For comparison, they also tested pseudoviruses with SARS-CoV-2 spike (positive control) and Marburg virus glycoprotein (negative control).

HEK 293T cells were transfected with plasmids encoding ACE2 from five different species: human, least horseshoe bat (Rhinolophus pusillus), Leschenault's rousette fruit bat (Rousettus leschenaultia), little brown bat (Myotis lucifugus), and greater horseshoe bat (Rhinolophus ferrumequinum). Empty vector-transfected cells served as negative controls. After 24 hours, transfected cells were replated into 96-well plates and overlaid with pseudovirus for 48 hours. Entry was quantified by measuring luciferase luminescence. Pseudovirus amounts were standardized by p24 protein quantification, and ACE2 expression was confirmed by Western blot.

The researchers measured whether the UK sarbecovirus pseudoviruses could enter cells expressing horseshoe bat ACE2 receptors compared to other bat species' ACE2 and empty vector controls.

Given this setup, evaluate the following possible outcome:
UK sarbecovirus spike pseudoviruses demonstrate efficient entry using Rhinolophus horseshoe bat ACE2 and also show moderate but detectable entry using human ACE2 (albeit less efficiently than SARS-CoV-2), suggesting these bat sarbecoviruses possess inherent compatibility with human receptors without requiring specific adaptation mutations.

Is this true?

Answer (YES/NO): NO